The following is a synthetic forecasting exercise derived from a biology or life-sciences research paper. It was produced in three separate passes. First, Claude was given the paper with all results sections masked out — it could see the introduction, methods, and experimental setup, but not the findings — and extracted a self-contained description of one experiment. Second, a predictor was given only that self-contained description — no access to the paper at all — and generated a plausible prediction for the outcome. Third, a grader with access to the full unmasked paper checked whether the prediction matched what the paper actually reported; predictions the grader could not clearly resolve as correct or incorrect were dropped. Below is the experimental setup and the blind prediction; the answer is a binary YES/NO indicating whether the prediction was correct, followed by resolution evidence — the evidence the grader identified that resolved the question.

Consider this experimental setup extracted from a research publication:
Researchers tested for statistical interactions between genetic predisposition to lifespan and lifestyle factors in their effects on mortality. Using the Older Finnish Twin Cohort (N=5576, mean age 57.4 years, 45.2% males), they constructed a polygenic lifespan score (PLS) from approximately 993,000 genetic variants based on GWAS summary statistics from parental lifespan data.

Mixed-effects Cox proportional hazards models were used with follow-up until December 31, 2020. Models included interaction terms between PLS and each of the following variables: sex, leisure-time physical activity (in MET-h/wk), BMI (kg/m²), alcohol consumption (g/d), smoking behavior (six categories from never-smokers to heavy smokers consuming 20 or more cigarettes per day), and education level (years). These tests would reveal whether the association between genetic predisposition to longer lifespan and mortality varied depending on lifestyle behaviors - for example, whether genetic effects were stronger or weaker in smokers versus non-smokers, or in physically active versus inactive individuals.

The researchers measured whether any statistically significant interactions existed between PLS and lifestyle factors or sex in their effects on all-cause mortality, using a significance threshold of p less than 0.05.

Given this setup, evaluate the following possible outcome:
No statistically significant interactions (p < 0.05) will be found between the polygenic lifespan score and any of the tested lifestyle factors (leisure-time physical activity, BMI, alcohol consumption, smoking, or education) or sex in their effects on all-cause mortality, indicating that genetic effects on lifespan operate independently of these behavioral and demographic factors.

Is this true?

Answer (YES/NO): NO